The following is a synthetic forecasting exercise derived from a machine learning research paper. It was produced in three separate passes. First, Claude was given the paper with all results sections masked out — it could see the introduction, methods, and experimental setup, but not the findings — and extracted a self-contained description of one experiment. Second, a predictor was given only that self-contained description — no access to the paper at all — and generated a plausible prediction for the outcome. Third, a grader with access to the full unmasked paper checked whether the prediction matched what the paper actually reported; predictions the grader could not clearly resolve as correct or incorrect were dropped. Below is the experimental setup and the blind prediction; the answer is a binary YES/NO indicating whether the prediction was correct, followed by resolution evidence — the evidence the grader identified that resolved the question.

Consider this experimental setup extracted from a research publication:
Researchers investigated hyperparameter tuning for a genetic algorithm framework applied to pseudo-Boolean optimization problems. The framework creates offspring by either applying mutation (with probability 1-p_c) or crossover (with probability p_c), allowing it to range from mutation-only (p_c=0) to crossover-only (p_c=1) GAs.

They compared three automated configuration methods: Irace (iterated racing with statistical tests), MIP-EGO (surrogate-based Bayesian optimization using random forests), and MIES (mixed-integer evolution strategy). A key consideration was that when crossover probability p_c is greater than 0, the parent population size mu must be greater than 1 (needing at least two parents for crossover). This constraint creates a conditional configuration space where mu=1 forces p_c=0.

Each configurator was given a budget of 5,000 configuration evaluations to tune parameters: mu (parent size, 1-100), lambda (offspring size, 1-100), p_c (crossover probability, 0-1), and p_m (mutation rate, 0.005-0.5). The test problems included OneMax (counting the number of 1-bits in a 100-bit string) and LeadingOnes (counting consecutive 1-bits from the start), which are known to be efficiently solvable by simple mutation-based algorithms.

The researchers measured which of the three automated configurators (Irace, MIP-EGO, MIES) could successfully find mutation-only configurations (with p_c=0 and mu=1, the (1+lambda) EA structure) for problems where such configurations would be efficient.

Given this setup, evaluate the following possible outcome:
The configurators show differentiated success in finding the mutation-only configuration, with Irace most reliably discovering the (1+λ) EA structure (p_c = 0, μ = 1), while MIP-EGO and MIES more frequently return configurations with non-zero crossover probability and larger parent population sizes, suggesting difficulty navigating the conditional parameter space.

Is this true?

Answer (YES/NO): YES